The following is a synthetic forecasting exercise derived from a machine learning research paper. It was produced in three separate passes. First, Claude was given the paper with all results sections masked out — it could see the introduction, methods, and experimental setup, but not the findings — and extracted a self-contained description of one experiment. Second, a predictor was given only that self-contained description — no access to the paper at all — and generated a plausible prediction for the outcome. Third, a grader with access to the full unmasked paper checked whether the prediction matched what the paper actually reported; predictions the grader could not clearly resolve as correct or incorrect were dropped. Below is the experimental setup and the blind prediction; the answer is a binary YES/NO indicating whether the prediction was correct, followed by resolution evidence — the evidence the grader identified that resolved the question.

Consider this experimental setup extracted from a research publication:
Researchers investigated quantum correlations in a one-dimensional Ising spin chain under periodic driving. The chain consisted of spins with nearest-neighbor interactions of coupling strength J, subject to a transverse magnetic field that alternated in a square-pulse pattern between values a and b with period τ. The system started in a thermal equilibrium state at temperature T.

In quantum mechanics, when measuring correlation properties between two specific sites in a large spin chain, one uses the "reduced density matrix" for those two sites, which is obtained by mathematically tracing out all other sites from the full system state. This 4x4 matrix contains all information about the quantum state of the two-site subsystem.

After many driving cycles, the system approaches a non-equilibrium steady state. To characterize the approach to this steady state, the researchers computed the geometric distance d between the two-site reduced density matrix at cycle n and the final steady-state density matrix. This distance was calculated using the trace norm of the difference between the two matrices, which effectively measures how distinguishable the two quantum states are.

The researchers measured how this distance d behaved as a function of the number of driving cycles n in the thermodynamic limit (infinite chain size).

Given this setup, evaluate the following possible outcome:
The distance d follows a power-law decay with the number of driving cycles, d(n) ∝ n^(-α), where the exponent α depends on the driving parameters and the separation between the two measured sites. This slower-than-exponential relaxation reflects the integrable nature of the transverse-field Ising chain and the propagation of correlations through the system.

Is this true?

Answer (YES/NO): YES